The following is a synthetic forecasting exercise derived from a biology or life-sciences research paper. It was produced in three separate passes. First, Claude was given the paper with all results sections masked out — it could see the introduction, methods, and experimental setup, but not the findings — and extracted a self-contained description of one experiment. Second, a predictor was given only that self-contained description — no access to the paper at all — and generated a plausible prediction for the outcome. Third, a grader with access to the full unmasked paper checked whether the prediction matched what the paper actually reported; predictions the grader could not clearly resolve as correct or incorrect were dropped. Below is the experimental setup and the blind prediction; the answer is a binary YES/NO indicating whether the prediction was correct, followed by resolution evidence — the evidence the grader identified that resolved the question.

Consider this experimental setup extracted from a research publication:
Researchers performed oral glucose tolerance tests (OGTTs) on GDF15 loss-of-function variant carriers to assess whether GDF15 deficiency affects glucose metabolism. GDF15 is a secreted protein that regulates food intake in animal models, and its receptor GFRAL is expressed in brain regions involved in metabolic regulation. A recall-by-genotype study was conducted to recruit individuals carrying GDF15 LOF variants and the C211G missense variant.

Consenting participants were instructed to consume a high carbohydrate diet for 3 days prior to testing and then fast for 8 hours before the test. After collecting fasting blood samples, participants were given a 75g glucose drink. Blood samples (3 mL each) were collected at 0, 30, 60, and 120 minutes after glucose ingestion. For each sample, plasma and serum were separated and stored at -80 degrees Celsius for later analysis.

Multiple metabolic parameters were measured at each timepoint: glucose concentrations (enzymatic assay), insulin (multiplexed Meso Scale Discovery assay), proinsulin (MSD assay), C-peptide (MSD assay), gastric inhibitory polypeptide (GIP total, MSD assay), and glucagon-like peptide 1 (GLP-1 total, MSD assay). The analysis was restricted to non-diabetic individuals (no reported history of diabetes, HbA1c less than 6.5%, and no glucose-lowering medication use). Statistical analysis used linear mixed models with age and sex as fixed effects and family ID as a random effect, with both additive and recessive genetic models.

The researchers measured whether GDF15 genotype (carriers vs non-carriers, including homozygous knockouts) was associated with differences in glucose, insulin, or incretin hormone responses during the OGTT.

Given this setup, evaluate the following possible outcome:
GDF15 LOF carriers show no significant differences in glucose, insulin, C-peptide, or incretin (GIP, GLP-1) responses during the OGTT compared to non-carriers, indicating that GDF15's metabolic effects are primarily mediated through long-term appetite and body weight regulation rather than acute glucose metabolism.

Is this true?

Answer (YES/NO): YES